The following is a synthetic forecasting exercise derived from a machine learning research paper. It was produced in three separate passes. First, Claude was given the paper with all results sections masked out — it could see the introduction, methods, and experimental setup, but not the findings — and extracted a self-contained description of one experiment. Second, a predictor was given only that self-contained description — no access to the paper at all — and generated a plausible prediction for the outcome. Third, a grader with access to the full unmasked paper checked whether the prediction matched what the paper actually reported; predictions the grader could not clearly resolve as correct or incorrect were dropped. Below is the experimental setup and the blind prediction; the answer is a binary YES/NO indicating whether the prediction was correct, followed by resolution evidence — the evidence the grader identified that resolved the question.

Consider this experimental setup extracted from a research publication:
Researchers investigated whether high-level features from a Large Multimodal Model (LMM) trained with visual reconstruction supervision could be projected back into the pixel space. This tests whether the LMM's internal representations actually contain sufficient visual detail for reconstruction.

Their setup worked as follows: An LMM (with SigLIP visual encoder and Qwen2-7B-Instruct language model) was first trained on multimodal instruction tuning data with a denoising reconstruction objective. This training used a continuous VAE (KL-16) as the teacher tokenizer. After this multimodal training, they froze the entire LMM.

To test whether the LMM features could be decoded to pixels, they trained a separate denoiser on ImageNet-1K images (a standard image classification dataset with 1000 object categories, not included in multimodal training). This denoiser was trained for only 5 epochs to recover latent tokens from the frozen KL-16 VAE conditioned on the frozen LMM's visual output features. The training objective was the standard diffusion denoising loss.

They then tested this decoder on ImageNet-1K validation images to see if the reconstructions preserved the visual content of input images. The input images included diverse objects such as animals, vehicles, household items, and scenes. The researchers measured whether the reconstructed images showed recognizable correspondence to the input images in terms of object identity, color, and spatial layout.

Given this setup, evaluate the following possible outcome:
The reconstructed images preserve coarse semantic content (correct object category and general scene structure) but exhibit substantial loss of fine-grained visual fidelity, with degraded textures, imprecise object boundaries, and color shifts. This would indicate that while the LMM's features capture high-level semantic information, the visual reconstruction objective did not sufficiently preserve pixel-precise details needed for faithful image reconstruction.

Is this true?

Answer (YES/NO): NO